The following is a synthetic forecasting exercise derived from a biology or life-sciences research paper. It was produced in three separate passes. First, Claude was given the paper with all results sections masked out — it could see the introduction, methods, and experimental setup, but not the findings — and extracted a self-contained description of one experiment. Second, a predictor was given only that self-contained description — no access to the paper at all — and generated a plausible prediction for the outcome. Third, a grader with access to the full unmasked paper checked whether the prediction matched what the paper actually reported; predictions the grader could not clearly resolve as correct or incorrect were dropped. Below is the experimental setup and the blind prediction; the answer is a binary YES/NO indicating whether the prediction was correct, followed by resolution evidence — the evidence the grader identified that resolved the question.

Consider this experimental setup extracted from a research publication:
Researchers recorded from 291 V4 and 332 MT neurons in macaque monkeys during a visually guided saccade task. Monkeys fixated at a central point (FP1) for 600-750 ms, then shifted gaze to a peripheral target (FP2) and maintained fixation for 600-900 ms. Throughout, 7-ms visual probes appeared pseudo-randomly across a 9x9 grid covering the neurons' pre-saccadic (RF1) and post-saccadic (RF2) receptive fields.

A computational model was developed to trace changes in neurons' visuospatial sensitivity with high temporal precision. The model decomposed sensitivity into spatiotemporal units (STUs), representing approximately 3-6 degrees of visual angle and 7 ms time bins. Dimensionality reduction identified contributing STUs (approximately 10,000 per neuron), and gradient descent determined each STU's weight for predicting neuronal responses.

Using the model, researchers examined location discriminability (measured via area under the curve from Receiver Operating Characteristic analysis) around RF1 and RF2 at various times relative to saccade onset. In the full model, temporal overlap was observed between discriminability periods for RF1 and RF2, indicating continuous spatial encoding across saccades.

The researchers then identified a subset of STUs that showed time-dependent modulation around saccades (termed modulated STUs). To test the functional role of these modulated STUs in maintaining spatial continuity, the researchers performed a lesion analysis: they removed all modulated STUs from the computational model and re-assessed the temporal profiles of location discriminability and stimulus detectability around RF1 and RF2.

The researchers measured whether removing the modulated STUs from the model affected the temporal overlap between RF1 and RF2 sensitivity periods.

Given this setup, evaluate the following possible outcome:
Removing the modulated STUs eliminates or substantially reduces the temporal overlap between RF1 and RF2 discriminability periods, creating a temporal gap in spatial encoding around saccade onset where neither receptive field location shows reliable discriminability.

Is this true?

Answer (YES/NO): YES